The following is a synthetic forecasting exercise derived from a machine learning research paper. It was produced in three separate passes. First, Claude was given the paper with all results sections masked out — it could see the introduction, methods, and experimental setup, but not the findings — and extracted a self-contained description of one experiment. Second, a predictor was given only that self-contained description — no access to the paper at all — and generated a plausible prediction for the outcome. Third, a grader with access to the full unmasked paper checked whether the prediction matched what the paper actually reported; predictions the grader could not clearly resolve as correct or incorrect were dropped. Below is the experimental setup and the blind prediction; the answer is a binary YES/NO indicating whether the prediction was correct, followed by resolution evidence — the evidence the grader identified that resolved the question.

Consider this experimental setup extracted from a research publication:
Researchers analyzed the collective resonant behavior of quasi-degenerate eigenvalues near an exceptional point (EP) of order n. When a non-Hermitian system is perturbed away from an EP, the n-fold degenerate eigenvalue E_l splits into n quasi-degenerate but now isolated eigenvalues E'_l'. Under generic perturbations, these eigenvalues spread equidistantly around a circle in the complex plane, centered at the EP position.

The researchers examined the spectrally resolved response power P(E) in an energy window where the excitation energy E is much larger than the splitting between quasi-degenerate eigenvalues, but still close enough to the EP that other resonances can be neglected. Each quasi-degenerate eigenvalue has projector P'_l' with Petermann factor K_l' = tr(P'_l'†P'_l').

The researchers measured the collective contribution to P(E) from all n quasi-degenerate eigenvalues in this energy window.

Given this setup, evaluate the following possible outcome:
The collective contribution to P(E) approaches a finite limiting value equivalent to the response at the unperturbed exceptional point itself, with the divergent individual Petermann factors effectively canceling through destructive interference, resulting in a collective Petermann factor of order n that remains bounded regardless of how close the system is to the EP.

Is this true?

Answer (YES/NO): NO